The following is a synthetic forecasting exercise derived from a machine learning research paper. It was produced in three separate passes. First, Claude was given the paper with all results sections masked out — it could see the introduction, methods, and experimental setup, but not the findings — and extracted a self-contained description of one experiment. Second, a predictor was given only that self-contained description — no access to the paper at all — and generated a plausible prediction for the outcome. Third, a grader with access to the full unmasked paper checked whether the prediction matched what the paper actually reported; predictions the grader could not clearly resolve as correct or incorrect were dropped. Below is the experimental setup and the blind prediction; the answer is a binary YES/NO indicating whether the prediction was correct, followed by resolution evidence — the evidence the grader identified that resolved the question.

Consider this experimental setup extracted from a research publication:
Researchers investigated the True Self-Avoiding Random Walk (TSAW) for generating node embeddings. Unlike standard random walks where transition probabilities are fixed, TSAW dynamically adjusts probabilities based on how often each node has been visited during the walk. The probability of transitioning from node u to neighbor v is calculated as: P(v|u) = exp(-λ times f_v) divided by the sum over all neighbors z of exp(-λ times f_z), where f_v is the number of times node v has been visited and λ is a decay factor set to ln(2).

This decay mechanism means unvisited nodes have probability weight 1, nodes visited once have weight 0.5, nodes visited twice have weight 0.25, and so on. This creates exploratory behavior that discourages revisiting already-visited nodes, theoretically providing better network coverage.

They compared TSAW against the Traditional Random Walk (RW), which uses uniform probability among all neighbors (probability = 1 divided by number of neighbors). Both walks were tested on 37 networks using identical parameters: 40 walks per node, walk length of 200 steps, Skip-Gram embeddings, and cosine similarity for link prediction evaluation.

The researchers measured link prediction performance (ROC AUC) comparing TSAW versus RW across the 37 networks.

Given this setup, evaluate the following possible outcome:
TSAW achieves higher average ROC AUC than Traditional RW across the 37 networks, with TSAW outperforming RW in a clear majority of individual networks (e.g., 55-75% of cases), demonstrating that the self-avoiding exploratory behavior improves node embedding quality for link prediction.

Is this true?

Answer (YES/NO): NO